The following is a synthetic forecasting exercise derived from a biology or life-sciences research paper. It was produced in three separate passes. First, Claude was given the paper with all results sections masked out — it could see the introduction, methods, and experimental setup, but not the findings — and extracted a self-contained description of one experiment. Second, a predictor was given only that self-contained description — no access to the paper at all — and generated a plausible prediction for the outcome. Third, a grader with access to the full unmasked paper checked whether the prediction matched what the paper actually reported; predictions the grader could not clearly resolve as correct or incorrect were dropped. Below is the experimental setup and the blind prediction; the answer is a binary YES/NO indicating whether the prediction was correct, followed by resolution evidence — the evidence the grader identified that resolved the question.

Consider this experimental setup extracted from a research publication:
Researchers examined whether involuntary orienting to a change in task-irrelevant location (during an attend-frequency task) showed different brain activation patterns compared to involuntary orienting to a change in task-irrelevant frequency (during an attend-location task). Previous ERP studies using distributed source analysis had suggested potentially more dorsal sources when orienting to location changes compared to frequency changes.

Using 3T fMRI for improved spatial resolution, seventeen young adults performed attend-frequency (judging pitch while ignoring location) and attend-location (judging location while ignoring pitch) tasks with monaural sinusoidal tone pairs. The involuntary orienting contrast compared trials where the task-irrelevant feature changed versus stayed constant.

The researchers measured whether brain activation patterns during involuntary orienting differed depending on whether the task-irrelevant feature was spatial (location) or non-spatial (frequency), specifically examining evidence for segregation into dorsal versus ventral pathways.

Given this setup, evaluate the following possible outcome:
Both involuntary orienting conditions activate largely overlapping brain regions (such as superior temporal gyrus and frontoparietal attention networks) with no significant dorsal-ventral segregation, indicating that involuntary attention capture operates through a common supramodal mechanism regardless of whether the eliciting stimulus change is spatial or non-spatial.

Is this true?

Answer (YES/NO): NO